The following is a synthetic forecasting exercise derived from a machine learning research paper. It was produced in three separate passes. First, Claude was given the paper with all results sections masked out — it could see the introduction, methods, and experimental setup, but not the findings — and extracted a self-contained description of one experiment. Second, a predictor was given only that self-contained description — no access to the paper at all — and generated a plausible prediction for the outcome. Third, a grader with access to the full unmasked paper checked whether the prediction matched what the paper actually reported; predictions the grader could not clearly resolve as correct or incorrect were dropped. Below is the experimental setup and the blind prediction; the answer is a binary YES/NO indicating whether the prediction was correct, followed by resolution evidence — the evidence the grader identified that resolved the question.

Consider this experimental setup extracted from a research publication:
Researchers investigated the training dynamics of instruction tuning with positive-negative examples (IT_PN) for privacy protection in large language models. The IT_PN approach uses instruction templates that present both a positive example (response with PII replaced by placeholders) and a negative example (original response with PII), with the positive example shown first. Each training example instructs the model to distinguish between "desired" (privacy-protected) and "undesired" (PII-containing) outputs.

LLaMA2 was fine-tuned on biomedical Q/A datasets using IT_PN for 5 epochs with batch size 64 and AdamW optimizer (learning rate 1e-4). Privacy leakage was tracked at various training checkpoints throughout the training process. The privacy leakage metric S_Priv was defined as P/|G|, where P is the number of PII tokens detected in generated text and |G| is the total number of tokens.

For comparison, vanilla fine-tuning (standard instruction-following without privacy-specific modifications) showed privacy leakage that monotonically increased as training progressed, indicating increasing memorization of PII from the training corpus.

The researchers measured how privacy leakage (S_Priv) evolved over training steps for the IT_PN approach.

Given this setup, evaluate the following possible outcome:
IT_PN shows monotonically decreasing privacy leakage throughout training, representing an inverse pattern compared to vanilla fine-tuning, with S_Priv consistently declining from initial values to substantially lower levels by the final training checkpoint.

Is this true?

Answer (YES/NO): NO